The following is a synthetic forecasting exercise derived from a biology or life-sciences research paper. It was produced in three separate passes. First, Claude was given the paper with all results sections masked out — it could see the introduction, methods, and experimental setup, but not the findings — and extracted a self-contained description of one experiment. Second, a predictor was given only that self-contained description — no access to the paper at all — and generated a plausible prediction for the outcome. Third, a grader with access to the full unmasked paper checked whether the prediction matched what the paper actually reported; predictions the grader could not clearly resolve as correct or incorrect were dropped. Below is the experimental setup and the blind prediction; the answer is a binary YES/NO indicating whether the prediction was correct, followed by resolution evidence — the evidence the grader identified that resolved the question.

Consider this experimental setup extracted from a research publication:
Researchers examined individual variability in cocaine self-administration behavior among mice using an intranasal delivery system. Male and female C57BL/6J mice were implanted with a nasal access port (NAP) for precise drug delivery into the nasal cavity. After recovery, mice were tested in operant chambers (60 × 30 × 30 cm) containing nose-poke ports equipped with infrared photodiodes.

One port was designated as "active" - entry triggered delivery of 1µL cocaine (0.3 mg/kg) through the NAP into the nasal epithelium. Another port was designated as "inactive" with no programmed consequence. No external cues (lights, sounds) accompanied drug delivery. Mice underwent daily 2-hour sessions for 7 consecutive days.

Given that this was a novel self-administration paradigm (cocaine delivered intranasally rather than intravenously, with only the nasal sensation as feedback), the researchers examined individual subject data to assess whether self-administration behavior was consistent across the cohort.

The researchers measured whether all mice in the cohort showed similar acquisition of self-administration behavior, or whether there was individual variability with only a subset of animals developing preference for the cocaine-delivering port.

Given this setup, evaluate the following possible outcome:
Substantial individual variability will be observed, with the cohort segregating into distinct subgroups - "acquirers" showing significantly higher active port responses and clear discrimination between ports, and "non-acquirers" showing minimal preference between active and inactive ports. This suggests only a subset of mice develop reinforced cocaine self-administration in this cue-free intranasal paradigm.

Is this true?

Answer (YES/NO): YES